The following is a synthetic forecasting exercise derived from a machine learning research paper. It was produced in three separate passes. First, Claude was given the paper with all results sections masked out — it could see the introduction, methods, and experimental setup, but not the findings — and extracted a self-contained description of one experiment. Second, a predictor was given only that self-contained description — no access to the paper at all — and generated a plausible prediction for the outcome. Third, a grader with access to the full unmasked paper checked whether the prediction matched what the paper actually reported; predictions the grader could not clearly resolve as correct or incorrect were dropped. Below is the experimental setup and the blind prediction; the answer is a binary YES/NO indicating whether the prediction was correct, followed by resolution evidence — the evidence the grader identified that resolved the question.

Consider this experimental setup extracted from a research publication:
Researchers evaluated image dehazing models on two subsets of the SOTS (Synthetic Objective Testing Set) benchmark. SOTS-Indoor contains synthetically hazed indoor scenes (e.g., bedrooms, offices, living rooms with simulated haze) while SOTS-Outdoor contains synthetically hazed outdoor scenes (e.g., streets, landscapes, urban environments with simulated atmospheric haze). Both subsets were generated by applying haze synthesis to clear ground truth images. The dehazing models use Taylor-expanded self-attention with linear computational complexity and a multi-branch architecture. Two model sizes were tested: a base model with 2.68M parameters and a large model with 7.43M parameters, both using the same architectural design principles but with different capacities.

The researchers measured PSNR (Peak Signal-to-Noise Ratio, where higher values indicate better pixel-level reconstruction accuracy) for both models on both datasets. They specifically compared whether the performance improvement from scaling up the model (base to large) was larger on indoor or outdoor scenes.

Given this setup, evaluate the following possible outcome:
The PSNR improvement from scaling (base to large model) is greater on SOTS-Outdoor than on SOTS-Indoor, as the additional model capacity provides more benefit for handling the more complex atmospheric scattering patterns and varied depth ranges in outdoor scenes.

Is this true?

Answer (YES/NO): NO